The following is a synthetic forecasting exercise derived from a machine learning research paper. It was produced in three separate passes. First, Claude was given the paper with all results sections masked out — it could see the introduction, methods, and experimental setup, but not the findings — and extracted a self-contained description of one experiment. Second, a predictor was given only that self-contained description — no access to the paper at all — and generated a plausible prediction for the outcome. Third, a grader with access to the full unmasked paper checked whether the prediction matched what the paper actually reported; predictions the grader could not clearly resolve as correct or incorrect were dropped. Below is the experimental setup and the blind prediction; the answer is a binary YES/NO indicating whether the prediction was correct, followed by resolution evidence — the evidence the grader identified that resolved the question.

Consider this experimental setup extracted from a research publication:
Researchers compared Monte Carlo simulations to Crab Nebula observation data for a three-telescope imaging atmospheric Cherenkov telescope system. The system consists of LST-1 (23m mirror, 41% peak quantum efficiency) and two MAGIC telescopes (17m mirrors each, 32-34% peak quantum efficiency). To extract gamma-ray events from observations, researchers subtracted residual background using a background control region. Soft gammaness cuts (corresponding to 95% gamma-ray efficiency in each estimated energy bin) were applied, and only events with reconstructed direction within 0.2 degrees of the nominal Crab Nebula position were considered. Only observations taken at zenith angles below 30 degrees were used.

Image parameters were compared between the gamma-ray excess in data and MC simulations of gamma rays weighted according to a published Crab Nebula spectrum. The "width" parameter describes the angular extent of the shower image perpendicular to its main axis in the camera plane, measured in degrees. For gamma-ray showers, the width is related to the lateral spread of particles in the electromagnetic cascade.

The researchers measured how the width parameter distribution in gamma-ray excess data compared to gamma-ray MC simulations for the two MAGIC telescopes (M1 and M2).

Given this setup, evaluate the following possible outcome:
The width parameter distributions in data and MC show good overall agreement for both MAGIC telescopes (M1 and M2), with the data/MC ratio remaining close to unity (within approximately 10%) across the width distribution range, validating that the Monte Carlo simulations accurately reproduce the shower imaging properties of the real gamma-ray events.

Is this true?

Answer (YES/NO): NO